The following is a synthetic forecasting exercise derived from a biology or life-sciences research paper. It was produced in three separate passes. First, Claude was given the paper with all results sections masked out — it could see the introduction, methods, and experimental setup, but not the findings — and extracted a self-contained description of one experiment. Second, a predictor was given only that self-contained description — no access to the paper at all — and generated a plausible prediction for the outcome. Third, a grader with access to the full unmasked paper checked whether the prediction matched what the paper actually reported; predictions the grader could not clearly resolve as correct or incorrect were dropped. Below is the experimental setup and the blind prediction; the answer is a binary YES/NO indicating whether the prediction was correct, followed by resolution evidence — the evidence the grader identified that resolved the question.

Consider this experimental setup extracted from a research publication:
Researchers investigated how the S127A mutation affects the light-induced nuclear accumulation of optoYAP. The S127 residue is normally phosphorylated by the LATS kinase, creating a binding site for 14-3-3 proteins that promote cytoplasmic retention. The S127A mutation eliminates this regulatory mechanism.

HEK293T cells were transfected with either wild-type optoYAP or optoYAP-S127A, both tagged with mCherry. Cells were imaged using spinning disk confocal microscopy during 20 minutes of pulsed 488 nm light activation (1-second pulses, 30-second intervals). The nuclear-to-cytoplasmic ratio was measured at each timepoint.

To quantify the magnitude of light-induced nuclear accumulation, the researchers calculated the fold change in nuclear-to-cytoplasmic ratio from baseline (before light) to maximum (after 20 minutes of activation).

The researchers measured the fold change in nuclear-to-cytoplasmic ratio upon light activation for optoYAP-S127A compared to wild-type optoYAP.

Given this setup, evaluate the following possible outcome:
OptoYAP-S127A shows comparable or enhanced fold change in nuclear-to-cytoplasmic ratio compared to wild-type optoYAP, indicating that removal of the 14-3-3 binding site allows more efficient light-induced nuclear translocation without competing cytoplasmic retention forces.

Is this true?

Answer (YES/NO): YES